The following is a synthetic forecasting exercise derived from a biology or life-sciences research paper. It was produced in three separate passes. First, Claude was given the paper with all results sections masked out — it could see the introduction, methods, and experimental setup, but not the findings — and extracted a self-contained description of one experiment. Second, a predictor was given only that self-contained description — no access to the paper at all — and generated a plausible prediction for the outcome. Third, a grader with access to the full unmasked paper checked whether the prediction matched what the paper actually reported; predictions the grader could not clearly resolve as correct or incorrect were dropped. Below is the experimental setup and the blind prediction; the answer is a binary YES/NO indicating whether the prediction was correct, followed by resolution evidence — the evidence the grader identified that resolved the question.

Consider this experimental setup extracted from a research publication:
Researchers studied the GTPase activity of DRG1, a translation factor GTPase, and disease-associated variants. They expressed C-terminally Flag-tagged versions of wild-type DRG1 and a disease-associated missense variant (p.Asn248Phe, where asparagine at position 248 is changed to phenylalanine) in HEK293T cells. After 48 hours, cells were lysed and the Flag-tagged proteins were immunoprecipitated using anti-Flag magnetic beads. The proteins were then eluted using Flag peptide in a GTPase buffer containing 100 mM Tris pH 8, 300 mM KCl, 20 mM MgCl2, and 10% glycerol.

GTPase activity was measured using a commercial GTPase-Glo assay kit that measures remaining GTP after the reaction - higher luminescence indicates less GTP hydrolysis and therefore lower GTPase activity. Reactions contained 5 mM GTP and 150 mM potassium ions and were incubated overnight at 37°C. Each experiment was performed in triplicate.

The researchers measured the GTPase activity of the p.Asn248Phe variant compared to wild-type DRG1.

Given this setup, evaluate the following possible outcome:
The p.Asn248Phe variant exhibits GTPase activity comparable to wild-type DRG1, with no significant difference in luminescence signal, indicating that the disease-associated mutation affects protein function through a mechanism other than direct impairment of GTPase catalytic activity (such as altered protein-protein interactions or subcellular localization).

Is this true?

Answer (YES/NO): NO